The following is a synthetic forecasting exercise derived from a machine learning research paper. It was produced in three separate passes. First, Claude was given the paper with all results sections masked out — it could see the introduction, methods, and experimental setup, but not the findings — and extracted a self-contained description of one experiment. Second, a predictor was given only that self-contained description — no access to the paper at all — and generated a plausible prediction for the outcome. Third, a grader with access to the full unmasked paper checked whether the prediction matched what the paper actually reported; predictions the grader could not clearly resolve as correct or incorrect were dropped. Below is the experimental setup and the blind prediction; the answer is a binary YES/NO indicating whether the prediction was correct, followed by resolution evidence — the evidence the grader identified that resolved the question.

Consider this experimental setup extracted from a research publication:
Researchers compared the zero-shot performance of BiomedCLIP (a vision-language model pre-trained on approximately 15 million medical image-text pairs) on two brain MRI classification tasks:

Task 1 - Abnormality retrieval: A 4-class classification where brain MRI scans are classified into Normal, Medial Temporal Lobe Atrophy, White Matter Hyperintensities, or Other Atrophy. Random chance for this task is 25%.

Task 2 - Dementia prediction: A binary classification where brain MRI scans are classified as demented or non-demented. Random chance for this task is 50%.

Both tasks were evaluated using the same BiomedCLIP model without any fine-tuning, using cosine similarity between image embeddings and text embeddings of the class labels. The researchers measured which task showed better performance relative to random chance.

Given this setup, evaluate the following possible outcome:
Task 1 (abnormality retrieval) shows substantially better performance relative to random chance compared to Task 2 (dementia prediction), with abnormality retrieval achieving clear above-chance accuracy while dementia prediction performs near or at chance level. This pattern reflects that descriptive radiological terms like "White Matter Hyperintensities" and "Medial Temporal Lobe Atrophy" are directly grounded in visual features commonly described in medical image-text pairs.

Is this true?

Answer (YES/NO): NO